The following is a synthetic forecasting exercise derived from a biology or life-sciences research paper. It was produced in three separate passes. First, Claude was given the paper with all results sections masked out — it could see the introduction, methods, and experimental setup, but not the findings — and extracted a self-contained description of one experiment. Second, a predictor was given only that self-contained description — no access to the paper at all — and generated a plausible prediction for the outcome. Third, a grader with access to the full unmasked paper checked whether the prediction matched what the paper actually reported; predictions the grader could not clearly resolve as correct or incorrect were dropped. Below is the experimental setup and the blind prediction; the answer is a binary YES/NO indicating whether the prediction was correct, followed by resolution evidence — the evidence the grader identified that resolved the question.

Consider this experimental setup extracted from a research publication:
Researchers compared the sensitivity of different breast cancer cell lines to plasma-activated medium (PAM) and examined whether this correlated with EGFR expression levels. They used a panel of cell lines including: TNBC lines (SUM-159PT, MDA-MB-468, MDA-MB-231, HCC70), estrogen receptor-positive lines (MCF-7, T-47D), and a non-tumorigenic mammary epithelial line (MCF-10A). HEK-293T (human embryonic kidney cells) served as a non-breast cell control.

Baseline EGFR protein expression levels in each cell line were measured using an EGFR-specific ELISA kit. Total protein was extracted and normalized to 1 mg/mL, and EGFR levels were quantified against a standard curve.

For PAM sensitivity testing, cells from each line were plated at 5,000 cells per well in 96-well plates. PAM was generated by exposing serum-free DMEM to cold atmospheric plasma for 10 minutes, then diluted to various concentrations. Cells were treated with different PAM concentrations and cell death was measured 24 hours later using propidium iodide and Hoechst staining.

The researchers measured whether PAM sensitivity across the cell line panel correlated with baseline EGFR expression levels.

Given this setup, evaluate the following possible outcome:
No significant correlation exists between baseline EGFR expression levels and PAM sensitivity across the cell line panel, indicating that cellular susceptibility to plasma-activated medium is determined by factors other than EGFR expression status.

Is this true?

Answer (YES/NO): YES